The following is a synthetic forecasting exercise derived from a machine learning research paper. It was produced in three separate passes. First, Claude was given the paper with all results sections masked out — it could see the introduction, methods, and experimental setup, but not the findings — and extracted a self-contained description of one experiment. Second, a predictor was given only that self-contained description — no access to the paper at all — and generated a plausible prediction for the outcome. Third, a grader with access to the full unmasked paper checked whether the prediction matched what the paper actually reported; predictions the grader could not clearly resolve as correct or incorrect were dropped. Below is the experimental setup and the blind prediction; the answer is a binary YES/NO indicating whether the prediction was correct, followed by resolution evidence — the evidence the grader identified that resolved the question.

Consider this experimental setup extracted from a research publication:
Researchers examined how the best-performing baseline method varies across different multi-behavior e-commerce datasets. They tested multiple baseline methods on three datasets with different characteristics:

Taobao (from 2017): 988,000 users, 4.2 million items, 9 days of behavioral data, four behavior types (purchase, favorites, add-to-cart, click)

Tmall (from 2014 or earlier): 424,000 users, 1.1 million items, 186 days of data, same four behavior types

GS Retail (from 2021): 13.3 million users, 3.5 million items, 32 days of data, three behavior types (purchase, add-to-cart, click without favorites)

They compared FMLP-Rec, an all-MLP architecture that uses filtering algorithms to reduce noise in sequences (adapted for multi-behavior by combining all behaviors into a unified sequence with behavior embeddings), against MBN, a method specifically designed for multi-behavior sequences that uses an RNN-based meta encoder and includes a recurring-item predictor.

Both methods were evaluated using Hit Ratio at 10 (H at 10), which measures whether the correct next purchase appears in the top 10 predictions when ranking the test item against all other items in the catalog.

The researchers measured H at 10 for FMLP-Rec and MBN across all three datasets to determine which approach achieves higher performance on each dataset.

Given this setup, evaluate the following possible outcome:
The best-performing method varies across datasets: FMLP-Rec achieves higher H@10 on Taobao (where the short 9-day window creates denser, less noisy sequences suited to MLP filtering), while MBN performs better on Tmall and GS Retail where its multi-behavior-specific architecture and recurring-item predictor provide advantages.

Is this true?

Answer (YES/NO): YES